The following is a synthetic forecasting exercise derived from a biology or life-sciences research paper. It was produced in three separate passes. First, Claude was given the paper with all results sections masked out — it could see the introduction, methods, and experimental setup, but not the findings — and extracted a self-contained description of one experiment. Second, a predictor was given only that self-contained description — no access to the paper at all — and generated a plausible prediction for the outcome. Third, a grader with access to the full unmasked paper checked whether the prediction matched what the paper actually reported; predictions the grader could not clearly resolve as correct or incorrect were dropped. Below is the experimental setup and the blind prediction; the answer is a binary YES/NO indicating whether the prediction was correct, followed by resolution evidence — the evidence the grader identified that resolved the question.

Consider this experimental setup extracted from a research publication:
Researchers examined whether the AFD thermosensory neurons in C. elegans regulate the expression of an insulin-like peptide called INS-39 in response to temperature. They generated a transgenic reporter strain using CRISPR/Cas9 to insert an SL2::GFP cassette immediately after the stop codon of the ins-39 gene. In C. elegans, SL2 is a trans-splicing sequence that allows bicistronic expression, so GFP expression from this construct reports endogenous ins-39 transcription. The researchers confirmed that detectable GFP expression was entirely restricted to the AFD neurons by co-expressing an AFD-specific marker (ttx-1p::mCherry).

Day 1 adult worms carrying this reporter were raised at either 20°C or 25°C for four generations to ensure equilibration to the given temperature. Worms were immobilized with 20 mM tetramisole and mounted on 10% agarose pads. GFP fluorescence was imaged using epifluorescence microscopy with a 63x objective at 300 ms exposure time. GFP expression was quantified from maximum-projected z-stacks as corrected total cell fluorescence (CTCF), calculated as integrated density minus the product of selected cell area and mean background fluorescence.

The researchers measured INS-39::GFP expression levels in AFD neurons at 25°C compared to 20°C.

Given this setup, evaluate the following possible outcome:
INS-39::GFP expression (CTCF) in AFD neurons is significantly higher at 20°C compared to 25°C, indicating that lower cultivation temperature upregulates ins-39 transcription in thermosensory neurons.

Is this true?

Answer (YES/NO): YES